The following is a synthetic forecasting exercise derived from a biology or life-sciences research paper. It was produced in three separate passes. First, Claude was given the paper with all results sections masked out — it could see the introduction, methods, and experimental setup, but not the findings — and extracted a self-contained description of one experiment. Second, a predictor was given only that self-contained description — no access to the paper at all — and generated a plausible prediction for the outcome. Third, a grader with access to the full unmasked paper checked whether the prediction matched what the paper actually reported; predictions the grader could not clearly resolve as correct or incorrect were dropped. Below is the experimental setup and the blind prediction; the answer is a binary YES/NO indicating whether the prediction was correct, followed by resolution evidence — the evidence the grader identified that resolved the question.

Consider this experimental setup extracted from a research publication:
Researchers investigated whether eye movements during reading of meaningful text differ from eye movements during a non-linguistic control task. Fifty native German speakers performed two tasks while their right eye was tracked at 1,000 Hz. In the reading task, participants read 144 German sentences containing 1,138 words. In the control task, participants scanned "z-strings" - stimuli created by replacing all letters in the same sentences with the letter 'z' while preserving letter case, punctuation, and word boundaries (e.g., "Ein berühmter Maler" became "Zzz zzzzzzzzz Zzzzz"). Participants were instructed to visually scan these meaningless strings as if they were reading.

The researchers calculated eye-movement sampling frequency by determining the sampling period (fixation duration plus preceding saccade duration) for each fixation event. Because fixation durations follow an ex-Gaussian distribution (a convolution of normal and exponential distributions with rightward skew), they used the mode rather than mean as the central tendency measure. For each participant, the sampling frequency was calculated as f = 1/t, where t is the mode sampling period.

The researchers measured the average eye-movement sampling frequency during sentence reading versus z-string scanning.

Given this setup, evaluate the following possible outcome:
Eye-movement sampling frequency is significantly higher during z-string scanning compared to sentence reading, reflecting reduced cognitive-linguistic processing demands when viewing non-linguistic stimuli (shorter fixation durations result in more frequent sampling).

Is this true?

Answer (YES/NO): NO